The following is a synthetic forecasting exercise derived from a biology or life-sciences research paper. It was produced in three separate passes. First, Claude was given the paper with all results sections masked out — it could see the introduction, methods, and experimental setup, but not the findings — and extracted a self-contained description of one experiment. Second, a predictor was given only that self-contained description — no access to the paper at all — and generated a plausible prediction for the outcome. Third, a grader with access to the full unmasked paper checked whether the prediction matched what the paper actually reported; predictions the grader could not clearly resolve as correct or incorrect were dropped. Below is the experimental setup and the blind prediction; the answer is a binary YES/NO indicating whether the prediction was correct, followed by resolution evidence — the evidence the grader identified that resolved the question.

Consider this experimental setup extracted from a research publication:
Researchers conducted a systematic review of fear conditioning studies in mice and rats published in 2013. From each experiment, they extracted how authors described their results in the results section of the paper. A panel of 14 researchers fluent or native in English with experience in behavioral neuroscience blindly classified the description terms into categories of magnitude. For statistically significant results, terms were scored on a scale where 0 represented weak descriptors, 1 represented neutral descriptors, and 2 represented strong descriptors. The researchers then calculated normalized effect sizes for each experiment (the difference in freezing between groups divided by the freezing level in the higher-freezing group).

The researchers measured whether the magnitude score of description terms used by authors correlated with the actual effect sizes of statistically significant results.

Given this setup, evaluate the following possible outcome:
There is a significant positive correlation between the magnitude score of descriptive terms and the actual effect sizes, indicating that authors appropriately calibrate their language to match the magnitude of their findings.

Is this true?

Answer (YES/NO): NO